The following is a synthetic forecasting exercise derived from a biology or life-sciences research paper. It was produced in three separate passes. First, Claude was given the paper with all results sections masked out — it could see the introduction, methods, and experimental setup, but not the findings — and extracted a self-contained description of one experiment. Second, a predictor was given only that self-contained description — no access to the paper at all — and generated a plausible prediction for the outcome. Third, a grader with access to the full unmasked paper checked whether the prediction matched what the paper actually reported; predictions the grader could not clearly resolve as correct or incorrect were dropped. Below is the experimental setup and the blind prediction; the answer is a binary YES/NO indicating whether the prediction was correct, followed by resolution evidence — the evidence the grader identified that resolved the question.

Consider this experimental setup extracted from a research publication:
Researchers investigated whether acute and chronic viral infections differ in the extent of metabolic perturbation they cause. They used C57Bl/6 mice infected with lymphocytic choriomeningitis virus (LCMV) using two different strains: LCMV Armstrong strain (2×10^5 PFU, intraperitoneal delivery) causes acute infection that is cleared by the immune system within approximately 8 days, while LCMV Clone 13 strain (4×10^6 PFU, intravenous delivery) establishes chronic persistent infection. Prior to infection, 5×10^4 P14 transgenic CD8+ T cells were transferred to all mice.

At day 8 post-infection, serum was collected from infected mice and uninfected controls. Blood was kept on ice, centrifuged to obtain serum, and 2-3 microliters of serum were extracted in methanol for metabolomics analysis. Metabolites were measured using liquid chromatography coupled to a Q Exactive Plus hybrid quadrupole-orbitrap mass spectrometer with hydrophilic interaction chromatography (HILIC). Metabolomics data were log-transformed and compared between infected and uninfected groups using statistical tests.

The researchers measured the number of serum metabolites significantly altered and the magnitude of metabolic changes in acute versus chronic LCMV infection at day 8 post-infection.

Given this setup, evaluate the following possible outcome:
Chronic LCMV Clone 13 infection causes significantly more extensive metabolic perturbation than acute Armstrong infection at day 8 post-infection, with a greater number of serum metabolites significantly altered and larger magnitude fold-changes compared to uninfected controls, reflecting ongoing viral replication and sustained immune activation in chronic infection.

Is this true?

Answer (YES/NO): YES